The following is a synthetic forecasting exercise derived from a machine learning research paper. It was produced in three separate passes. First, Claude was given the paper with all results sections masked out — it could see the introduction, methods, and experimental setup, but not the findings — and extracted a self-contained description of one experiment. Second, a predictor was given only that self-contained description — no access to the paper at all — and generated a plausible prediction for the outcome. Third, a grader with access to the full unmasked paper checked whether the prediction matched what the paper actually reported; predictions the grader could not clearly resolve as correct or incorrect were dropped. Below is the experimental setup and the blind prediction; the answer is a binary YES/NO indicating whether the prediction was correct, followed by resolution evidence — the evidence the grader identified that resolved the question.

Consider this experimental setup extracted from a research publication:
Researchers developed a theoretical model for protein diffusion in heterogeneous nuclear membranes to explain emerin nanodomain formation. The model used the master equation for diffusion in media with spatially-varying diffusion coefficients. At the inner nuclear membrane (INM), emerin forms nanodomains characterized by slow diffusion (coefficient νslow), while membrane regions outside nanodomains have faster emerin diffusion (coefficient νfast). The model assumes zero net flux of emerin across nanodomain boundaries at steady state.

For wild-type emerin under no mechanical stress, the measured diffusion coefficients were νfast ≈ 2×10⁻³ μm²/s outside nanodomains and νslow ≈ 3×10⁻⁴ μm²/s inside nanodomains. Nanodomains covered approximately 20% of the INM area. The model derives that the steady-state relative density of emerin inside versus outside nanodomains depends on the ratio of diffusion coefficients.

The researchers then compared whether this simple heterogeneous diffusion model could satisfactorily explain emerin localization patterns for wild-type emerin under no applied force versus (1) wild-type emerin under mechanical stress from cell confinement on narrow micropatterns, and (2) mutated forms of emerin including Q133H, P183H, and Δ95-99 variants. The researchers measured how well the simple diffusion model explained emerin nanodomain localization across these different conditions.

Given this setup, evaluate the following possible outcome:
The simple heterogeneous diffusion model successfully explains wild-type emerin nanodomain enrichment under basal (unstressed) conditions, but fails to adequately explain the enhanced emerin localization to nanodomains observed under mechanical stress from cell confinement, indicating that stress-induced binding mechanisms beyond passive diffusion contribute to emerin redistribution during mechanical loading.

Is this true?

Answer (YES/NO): YES